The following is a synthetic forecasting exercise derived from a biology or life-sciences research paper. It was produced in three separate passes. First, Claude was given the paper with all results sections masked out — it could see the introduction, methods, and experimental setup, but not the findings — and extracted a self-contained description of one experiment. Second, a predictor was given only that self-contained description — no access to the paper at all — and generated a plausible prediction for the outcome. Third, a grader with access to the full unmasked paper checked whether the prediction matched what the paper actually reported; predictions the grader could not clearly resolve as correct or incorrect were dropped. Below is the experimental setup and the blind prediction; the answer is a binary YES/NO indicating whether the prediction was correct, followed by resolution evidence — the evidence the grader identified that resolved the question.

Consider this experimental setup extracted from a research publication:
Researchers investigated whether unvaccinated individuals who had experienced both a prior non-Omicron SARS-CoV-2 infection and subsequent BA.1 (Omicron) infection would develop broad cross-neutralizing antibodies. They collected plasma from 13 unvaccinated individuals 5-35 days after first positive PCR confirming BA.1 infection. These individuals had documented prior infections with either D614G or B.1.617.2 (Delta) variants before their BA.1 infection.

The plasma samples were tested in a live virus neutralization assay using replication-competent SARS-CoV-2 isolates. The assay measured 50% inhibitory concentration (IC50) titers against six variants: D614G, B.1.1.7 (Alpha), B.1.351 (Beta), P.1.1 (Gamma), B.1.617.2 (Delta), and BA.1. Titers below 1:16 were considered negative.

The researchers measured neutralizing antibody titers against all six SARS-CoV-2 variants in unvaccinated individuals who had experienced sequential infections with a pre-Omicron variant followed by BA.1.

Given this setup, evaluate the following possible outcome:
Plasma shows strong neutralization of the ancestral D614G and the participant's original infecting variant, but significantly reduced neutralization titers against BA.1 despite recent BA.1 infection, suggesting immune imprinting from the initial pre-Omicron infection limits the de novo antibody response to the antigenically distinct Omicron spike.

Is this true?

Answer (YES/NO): NO